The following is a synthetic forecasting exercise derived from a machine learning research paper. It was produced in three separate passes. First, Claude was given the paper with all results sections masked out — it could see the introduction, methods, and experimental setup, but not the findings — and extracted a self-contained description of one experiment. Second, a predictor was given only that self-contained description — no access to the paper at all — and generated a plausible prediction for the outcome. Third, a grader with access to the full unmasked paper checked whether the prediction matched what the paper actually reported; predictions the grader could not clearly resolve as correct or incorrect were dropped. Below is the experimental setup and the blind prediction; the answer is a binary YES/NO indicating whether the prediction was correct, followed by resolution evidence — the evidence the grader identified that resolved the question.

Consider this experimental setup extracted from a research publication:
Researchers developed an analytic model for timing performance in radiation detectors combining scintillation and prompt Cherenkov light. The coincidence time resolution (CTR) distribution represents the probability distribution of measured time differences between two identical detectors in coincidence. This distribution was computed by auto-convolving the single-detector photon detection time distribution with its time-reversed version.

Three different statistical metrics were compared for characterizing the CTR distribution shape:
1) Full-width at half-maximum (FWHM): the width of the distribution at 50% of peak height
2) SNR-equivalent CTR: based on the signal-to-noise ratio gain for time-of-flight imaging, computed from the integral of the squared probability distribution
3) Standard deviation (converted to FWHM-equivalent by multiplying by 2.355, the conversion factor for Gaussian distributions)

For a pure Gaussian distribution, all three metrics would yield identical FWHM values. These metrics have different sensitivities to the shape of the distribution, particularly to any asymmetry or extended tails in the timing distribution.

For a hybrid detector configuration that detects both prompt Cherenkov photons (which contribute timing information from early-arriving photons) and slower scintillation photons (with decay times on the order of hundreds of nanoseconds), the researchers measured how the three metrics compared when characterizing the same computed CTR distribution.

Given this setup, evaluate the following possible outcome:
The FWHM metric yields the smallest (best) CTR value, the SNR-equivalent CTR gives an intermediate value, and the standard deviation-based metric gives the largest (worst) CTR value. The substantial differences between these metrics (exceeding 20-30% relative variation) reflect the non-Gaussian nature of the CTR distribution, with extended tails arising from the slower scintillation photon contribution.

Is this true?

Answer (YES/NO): YES